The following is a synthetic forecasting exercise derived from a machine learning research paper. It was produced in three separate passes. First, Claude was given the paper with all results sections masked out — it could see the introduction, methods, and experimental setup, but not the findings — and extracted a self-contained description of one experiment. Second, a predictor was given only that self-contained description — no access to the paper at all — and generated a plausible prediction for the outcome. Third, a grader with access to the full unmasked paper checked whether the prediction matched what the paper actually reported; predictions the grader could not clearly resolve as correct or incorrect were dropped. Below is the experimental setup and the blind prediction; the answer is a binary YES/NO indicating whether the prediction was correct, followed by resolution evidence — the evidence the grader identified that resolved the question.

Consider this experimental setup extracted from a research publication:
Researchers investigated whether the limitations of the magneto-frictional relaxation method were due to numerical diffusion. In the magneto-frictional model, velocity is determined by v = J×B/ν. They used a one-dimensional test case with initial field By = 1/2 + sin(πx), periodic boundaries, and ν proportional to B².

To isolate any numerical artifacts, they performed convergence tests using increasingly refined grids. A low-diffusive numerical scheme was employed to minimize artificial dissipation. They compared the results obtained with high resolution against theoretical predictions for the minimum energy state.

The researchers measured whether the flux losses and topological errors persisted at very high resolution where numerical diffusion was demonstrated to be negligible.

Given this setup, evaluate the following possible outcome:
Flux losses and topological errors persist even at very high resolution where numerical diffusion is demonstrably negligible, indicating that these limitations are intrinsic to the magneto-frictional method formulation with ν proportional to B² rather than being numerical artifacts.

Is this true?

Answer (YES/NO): YES